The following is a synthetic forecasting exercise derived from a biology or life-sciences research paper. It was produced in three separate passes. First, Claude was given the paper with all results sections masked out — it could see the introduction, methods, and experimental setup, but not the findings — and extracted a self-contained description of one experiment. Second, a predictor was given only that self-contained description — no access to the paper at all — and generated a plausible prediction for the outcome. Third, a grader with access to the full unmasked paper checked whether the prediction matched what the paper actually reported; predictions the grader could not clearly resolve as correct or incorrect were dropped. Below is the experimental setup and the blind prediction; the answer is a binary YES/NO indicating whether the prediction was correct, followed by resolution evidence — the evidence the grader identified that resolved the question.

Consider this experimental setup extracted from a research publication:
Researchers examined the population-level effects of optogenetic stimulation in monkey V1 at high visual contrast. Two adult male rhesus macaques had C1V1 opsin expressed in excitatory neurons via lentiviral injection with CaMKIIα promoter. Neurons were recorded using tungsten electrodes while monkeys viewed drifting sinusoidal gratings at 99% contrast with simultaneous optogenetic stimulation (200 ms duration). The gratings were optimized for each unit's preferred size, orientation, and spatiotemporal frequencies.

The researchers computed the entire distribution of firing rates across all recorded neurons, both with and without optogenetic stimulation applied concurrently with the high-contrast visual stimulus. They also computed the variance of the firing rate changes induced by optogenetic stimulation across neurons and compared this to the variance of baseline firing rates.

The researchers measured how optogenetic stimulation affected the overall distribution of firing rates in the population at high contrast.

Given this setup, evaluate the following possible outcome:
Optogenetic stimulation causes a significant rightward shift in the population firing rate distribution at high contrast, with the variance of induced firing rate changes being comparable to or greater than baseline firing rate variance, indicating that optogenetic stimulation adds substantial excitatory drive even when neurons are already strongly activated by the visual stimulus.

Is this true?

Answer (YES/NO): NO